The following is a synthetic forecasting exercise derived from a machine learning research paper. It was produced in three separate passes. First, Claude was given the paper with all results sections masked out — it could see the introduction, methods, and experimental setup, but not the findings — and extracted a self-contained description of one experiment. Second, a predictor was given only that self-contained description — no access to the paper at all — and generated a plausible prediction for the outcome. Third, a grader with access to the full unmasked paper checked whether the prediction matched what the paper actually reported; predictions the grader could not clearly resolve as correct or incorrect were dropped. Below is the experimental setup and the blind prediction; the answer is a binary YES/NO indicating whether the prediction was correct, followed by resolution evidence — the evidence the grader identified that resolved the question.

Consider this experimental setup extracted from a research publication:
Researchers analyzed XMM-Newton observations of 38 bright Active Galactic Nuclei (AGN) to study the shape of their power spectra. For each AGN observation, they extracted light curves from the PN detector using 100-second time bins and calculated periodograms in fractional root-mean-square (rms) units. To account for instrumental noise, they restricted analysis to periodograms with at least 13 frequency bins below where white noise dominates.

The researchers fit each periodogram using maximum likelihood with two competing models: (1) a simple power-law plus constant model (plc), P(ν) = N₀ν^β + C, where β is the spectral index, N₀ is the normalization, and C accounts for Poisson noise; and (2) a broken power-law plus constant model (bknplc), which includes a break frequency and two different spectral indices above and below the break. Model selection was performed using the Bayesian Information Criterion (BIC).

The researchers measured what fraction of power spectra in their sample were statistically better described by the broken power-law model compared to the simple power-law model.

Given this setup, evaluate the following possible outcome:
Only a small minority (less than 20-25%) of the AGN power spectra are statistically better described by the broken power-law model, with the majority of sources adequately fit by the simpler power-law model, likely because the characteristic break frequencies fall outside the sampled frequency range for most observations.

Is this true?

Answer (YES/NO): YES